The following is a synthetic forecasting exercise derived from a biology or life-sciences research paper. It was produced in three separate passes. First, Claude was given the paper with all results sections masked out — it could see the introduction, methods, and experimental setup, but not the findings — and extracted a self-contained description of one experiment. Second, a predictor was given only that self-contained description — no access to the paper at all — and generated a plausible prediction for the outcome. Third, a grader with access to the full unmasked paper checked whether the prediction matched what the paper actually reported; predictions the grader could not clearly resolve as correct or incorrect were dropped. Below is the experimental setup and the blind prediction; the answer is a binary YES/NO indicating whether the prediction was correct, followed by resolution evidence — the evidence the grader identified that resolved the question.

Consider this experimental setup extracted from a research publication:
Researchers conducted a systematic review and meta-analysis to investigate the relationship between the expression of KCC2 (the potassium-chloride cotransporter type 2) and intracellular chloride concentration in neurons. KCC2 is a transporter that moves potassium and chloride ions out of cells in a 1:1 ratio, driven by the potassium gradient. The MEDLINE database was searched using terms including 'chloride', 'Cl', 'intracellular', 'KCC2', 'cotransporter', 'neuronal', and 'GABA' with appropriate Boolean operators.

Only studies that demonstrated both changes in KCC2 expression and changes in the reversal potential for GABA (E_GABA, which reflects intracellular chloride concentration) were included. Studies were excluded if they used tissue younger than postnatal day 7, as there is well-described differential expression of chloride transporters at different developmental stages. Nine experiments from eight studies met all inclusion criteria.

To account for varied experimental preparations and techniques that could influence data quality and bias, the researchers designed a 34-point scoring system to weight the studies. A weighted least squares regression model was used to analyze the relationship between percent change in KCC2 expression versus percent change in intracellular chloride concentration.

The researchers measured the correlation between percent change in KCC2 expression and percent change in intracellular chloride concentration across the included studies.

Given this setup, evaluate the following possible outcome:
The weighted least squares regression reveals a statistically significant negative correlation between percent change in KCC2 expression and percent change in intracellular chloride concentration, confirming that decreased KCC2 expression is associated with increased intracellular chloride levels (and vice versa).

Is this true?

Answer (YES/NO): YES